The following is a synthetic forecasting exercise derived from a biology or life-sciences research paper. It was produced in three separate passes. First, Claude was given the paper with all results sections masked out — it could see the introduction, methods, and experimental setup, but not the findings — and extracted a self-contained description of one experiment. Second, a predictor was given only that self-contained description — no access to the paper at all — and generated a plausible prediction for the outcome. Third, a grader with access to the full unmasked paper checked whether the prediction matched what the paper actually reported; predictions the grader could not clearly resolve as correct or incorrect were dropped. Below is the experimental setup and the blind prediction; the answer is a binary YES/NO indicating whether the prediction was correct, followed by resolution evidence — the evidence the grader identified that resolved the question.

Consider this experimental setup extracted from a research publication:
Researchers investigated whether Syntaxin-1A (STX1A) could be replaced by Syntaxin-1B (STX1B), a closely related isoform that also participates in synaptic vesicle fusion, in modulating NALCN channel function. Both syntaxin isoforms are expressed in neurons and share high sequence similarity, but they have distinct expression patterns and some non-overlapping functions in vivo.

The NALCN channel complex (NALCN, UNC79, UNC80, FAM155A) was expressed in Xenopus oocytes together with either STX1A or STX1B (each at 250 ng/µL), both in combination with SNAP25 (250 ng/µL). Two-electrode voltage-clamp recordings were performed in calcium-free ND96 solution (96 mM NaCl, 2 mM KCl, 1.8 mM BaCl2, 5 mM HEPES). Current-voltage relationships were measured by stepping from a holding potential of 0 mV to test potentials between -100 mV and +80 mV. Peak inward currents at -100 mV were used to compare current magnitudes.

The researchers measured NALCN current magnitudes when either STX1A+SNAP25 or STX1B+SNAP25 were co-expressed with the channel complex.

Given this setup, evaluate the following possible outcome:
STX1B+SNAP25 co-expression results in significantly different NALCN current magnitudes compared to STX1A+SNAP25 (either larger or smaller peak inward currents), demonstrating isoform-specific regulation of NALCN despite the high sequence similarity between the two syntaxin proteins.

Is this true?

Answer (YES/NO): NO